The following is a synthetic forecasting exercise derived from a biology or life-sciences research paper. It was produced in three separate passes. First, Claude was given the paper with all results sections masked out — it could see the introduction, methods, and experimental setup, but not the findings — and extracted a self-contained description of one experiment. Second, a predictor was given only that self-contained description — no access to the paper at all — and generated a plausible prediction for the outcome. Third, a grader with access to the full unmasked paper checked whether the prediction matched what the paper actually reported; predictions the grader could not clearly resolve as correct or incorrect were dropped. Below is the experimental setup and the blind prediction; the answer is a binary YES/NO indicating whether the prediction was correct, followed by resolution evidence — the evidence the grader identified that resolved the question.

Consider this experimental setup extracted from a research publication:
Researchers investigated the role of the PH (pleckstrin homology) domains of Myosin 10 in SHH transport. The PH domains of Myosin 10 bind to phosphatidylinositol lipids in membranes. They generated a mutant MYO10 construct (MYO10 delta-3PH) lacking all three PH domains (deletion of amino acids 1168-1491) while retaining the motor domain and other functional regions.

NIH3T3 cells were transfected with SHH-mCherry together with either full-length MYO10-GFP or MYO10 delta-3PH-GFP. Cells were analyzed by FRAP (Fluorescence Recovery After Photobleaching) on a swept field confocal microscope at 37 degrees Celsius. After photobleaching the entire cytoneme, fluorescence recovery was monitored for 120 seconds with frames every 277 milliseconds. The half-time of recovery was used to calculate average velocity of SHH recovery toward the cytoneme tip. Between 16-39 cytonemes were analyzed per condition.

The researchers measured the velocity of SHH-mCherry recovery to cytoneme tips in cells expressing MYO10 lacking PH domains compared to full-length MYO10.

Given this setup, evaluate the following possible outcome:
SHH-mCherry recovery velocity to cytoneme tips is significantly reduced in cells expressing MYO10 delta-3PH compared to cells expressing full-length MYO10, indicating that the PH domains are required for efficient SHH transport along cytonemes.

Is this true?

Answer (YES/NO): NO